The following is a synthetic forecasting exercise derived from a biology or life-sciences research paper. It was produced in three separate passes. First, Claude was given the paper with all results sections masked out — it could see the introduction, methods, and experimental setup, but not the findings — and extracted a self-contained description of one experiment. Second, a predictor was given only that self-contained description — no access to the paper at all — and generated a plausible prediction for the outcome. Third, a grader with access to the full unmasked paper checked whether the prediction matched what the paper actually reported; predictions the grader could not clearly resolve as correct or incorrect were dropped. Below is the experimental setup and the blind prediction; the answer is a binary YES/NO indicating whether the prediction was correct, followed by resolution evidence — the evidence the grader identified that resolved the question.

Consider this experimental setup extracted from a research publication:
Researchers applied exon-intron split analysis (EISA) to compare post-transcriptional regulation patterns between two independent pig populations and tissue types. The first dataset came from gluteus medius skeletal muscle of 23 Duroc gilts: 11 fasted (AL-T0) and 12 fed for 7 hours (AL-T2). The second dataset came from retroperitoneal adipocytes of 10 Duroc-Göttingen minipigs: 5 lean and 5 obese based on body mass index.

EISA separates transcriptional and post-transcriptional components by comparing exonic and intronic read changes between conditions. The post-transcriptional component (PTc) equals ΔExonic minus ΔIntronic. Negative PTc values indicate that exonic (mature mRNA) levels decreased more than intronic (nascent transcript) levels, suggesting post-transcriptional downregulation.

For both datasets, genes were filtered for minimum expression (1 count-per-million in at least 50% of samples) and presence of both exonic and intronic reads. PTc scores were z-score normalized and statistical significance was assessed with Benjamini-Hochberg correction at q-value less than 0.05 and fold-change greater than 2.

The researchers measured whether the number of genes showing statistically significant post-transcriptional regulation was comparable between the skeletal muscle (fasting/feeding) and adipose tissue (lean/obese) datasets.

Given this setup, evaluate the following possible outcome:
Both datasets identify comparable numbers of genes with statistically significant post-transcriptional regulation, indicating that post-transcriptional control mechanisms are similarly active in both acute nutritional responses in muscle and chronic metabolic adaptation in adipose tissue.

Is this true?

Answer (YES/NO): NO